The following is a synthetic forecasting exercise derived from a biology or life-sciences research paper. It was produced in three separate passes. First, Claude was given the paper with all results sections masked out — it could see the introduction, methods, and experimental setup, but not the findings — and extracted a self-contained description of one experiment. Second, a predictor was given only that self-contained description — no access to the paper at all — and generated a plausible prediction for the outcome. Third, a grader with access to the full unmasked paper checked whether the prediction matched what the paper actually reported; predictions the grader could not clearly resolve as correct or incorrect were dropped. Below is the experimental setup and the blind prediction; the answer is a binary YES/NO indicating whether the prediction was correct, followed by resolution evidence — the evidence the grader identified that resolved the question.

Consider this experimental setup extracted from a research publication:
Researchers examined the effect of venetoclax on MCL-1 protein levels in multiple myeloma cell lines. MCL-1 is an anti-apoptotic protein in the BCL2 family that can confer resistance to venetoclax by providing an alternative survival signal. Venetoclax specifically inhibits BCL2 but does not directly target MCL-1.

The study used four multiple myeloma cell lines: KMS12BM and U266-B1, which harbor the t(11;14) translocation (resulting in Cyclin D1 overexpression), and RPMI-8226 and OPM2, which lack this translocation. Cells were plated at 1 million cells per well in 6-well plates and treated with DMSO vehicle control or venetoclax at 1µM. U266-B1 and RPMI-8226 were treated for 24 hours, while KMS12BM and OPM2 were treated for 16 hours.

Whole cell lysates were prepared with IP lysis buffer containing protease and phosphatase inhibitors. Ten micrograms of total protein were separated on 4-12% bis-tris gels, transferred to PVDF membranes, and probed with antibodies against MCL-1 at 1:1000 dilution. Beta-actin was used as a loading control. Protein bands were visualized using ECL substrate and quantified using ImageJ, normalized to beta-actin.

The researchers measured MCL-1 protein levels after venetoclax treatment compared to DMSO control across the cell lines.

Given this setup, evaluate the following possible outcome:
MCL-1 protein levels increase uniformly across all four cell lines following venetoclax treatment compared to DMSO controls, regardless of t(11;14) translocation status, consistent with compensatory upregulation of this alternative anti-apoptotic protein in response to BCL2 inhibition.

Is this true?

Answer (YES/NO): YES